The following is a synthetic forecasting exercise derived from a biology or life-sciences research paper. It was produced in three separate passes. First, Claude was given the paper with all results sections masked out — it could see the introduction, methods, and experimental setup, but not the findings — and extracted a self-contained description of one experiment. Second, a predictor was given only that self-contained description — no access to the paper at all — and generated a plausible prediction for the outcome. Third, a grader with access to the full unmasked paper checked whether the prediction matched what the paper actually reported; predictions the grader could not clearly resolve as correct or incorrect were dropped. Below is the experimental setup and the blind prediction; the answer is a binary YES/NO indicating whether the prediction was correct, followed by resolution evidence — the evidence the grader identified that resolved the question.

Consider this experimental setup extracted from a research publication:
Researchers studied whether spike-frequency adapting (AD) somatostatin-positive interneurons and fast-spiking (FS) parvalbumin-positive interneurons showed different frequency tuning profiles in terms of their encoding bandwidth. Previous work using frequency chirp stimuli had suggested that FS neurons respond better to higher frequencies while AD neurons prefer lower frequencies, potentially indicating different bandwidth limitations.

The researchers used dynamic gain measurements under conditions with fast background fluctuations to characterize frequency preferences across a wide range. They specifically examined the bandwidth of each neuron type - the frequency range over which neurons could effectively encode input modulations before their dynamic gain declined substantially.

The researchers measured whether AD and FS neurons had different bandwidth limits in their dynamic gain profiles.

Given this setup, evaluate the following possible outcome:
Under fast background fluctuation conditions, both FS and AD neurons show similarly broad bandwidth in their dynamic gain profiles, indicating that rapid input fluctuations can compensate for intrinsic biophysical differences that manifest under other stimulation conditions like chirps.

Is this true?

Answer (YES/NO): NO